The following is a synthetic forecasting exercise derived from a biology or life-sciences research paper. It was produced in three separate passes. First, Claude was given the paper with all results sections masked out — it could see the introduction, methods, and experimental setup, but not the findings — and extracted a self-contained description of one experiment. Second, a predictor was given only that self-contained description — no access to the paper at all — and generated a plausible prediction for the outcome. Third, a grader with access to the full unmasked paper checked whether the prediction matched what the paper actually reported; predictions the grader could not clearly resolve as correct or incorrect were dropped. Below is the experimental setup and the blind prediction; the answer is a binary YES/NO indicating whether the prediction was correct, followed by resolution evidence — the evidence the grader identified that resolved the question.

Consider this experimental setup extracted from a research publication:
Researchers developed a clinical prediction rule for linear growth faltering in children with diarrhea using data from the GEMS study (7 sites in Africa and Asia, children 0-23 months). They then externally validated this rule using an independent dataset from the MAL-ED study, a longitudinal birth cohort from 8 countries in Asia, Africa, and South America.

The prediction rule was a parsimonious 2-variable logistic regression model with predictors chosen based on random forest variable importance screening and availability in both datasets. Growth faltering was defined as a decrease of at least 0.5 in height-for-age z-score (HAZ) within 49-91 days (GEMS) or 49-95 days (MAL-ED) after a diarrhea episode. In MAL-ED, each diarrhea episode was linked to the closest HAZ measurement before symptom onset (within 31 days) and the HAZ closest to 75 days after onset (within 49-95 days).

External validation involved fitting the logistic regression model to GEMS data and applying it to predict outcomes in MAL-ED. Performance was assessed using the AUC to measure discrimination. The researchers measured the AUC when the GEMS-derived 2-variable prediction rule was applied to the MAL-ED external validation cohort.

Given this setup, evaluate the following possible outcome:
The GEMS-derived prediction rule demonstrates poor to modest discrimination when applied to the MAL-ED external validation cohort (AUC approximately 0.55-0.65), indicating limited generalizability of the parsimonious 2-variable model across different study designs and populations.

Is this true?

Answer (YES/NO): NO